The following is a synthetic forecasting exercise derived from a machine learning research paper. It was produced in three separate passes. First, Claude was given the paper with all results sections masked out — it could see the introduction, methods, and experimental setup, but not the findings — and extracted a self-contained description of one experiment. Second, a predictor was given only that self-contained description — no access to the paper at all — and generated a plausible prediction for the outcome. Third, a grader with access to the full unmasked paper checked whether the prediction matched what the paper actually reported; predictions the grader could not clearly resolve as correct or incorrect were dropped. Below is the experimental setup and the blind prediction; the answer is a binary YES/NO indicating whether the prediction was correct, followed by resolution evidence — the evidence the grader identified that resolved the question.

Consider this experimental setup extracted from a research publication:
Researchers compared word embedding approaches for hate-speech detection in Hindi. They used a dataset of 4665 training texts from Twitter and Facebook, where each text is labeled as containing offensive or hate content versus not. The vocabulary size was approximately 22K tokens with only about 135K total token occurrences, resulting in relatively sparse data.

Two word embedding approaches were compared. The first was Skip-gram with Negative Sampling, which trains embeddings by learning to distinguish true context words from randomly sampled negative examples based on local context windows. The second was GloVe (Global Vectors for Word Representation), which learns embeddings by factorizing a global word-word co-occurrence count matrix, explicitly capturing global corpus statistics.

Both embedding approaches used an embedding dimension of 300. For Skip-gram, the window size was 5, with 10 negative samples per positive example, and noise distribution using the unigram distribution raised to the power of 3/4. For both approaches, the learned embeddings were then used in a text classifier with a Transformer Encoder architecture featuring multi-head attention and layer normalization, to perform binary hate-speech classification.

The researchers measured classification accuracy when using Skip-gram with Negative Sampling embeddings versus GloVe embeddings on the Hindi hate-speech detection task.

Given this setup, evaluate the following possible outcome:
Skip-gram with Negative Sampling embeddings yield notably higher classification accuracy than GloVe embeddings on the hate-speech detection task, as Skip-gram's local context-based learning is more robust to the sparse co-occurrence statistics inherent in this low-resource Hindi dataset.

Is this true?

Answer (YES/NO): YES